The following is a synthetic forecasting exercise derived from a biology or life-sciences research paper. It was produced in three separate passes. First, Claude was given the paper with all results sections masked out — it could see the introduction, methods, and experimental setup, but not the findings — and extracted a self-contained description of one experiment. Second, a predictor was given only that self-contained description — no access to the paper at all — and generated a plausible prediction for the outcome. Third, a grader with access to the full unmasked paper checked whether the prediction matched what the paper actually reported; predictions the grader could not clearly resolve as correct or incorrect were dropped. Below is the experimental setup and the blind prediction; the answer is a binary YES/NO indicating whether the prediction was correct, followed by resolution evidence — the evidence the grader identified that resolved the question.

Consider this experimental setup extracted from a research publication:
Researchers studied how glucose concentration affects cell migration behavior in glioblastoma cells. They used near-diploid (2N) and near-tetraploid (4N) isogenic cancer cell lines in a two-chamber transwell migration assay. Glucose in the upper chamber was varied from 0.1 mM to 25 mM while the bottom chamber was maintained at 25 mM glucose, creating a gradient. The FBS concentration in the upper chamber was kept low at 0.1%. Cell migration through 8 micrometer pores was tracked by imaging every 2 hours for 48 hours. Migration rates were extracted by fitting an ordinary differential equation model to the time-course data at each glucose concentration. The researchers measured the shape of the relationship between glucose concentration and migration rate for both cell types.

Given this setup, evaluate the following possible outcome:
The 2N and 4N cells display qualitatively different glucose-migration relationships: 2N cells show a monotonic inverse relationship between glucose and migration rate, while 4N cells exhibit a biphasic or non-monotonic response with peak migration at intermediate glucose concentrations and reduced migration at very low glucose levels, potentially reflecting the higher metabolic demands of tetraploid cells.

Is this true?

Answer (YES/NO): NO